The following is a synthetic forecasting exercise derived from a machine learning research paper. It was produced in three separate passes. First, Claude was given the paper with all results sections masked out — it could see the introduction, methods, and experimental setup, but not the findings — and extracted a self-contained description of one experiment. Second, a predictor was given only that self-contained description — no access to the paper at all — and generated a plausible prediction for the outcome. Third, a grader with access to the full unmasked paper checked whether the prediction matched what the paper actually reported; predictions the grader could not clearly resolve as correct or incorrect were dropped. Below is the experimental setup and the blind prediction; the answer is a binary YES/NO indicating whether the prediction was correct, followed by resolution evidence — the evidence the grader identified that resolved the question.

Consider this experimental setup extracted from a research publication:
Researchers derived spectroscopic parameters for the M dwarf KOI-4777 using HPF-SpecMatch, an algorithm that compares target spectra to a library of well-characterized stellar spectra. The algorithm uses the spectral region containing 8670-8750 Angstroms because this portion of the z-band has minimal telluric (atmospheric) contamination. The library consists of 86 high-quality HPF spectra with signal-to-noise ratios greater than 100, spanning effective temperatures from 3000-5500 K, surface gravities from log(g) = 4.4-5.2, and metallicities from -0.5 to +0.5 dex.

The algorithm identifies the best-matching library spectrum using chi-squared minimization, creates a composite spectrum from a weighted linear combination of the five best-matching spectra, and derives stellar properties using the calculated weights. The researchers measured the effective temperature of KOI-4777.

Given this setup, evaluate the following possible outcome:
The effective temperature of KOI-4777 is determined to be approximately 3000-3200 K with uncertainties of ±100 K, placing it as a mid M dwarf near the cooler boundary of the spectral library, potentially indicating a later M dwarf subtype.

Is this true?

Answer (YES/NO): NO